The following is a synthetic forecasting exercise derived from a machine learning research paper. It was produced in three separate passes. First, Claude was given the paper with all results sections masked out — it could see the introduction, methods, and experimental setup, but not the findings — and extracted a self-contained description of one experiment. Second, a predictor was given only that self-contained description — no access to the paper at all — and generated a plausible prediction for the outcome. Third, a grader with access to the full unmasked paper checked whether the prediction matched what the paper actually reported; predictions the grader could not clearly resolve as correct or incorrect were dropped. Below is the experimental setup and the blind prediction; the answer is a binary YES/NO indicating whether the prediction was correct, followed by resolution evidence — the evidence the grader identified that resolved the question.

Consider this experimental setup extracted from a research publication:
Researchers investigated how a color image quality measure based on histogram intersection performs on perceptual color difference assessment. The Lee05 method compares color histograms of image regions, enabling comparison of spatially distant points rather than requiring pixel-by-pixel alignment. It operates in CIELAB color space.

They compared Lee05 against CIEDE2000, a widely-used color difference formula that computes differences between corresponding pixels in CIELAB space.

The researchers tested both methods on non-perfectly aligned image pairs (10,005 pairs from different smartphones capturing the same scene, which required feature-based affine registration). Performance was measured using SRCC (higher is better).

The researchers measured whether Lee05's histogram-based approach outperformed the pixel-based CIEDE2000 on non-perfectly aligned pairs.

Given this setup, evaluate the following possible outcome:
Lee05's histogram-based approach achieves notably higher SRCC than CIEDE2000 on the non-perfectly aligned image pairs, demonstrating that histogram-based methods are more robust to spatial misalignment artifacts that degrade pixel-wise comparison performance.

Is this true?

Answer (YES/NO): YES